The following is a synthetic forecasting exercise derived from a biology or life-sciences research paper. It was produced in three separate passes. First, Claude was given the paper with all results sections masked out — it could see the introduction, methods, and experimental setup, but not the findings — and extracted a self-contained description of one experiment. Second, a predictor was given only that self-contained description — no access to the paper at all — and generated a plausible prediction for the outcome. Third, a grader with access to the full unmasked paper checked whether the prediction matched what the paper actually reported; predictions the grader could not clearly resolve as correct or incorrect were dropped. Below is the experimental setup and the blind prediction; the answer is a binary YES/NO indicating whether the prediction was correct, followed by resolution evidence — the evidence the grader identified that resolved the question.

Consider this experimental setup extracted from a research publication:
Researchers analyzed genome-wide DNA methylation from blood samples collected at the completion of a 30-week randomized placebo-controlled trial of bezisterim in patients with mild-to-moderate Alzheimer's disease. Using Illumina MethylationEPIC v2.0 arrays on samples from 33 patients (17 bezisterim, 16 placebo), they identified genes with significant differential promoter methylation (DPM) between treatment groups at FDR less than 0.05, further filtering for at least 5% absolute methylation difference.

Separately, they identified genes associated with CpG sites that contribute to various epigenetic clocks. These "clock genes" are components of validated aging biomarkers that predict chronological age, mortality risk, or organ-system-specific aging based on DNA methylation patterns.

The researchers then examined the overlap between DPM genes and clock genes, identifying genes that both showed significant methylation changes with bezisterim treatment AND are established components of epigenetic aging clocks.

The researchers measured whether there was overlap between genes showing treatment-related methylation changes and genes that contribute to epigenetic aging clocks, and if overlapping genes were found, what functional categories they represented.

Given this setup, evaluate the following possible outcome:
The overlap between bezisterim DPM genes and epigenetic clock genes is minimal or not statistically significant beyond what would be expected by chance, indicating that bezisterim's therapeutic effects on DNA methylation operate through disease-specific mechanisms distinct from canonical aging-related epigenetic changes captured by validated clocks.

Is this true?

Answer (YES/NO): NO